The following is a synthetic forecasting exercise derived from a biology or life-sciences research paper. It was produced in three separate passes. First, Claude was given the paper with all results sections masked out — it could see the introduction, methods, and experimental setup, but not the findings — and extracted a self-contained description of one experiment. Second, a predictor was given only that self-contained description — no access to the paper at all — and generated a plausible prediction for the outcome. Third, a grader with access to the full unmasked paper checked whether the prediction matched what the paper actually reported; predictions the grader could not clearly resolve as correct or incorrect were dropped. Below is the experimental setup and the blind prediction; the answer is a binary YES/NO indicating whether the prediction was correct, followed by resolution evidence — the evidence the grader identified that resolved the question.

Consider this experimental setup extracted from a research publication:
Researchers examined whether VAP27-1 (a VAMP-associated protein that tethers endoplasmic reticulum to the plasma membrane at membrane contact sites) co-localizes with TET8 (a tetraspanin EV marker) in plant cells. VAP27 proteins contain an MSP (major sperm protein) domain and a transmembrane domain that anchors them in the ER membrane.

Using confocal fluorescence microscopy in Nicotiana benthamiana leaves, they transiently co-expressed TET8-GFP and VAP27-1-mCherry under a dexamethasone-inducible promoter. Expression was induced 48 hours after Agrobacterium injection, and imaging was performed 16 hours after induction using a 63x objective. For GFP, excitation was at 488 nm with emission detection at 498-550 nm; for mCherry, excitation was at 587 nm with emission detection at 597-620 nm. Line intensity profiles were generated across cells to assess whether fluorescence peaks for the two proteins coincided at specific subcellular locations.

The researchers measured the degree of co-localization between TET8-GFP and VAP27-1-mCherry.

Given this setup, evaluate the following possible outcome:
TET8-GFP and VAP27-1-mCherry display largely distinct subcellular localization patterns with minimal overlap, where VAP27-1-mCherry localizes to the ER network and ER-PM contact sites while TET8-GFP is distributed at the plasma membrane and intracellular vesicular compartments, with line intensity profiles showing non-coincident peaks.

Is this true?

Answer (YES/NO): NO